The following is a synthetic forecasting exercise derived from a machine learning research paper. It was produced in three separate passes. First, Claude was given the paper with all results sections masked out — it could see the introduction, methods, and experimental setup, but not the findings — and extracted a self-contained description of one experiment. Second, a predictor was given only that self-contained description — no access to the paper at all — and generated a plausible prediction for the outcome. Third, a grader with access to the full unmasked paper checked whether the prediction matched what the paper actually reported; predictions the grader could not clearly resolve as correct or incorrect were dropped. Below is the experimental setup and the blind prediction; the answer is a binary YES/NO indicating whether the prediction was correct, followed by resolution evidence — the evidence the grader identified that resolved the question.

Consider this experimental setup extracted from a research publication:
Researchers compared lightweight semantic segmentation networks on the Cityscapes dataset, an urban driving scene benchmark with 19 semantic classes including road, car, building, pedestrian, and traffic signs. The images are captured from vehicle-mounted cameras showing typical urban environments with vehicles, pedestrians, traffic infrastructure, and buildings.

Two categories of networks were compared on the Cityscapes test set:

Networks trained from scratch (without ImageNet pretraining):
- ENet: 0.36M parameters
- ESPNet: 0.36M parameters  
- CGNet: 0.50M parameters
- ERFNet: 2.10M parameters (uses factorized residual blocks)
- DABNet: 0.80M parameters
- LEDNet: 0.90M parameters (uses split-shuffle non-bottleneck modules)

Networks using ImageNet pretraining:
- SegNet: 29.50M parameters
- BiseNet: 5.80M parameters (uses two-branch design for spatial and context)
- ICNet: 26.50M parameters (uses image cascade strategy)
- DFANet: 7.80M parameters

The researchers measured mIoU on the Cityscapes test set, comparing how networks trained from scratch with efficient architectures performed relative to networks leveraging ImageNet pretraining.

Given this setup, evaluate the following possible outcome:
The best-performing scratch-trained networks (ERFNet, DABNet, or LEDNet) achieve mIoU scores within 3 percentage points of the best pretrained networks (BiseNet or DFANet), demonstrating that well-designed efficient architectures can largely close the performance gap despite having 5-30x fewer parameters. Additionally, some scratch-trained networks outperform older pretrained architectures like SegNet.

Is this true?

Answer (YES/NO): YES